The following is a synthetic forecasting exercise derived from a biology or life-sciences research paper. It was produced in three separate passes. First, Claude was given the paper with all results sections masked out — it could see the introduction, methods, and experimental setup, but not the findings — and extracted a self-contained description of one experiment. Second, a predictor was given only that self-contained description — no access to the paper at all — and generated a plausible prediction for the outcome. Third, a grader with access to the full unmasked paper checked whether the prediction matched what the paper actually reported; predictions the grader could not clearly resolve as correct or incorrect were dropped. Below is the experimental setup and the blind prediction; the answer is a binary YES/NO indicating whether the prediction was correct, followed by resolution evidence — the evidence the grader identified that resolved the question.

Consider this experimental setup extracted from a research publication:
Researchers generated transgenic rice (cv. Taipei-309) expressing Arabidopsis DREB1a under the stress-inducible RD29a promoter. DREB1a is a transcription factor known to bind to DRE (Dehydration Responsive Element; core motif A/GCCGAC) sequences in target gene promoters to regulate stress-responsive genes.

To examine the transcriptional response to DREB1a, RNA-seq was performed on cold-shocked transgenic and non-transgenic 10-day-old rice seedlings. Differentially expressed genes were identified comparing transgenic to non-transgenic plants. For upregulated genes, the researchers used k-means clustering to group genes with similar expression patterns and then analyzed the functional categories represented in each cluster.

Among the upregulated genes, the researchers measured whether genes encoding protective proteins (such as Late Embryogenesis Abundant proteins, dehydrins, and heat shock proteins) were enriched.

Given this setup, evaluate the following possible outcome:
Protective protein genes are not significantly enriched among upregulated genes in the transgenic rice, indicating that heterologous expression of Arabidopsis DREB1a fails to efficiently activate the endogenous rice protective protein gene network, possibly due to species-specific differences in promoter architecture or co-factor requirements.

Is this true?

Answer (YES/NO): NO